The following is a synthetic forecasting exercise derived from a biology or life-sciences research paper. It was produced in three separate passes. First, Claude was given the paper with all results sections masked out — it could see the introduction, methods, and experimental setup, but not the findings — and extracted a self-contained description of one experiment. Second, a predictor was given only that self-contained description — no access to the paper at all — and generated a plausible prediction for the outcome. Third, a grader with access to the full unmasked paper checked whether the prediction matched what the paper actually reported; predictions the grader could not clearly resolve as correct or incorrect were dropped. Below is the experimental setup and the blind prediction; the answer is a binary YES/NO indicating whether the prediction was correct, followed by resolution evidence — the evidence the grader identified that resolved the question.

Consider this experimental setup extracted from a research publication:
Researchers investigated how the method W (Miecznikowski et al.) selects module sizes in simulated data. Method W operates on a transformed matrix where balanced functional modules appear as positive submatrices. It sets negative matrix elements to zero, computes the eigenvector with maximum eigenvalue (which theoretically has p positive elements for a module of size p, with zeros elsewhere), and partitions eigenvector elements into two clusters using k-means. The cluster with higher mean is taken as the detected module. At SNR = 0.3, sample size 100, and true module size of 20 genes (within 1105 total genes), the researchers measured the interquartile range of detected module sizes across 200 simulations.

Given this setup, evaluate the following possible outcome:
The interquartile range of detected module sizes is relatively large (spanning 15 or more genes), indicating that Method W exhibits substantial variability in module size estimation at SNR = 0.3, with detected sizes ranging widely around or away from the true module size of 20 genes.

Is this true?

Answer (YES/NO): YES